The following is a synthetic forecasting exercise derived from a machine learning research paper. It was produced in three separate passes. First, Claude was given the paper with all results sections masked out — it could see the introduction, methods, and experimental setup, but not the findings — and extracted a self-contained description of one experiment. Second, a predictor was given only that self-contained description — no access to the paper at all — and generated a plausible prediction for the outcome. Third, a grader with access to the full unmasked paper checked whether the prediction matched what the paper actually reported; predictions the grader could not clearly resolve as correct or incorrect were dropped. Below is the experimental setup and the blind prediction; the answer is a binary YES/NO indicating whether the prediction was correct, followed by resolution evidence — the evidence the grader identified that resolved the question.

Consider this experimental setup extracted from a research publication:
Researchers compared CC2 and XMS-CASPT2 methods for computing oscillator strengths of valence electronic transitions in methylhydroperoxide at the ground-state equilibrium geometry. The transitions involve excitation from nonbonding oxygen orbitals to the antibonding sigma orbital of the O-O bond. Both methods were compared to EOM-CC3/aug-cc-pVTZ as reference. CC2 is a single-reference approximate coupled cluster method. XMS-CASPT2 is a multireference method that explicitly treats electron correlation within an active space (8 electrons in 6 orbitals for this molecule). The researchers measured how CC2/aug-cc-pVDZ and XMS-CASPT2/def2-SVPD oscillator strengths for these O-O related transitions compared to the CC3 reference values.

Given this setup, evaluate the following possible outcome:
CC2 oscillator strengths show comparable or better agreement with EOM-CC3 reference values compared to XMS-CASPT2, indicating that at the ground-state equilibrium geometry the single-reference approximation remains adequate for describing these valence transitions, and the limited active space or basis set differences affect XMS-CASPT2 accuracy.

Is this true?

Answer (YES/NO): YES